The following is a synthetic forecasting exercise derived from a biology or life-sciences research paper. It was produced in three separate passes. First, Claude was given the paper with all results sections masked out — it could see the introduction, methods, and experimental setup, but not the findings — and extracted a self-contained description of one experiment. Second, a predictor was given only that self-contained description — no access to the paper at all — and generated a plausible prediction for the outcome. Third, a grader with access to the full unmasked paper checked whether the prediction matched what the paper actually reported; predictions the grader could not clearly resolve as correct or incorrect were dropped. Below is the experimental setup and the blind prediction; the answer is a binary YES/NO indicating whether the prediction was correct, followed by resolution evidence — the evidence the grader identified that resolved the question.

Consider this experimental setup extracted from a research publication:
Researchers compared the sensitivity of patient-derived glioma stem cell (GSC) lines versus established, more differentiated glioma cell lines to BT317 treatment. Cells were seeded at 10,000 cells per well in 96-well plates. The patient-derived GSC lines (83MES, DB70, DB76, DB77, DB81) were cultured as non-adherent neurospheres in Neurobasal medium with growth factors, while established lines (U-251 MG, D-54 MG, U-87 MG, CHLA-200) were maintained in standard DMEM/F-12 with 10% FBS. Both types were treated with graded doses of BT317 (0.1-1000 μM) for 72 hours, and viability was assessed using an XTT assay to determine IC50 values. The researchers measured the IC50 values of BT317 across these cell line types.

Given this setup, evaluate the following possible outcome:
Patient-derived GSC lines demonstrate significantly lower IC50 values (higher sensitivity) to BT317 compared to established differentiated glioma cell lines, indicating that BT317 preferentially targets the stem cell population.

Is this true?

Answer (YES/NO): YES